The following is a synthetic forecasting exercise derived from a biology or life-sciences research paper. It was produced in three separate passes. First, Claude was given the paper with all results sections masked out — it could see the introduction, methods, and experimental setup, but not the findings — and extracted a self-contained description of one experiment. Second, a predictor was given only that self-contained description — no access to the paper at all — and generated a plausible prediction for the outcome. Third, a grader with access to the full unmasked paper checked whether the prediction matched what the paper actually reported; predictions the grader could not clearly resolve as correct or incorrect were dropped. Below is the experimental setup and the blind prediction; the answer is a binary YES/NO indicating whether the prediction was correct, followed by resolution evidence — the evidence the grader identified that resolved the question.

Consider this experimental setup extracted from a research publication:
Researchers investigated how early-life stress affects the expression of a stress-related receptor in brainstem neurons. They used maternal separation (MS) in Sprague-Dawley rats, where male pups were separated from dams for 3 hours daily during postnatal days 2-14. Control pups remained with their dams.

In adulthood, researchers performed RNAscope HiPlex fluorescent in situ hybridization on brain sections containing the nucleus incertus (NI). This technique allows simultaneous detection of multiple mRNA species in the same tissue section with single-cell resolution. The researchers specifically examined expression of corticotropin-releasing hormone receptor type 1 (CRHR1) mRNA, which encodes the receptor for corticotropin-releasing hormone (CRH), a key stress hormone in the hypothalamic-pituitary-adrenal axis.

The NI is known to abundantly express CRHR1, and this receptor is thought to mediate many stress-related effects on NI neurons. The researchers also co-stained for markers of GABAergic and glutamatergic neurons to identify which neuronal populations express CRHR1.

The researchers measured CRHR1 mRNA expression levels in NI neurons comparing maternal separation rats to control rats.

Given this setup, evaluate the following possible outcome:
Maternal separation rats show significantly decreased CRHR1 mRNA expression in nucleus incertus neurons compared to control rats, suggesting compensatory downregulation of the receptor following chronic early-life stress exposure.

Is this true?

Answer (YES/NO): NO